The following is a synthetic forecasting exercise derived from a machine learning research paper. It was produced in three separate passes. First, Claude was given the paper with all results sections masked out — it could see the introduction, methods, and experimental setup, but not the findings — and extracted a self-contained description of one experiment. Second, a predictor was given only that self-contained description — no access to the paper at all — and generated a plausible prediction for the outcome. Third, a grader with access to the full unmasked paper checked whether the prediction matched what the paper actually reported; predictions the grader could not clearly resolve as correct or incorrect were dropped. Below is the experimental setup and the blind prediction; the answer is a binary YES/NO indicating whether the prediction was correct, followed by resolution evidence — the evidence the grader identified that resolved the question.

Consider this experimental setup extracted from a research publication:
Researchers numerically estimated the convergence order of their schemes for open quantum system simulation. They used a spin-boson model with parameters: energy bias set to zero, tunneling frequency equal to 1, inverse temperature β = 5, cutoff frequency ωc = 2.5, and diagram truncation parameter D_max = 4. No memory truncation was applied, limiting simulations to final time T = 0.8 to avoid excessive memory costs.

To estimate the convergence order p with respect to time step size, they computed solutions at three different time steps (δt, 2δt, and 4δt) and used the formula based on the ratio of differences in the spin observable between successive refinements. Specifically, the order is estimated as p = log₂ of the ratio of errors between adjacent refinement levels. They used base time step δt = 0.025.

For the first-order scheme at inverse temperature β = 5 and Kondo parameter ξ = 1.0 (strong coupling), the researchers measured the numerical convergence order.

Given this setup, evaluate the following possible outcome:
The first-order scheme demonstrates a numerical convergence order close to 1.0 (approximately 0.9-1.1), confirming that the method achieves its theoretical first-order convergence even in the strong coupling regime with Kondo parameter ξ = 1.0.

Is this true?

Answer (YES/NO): YES